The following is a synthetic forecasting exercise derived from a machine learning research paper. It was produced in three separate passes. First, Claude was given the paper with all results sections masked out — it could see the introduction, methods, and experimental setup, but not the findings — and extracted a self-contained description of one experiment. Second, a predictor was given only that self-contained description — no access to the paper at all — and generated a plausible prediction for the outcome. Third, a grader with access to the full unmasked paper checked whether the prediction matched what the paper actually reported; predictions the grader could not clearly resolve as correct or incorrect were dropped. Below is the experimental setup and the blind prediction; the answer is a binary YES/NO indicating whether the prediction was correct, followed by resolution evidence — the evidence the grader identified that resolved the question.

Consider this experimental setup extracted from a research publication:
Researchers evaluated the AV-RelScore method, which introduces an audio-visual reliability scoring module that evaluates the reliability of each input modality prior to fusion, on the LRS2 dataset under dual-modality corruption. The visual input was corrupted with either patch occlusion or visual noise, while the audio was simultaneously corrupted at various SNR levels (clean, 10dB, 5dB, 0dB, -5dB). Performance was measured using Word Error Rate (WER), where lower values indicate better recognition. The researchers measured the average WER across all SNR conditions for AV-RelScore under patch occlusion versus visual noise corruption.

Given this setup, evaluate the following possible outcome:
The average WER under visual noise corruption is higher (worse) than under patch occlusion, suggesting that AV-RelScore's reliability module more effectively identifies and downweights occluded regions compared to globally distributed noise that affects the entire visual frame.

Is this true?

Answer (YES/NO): NO